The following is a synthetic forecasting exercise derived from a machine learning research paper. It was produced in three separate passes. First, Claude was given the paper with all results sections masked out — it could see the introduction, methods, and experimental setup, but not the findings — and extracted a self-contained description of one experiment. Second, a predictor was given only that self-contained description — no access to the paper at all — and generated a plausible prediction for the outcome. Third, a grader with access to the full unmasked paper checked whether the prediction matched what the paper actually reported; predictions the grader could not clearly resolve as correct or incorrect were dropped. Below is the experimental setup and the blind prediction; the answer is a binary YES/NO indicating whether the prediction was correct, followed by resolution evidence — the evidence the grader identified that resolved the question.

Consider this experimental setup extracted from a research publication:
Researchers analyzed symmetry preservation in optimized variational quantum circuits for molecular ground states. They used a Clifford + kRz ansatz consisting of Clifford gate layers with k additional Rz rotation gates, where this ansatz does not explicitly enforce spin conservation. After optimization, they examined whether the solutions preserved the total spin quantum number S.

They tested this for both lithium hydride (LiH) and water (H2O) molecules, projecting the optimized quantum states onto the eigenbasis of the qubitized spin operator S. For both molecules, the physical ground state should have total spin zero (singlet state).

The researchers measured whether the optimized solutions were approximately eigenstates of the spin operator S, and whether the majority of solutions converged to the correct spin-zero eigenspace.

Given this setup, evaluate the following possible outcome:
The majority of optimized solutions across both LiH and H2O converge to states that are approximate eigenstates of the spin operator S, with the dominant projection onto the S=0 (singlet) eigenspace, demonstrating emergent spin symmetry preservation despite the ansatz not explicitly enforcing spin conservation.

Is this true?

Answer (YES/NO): YES